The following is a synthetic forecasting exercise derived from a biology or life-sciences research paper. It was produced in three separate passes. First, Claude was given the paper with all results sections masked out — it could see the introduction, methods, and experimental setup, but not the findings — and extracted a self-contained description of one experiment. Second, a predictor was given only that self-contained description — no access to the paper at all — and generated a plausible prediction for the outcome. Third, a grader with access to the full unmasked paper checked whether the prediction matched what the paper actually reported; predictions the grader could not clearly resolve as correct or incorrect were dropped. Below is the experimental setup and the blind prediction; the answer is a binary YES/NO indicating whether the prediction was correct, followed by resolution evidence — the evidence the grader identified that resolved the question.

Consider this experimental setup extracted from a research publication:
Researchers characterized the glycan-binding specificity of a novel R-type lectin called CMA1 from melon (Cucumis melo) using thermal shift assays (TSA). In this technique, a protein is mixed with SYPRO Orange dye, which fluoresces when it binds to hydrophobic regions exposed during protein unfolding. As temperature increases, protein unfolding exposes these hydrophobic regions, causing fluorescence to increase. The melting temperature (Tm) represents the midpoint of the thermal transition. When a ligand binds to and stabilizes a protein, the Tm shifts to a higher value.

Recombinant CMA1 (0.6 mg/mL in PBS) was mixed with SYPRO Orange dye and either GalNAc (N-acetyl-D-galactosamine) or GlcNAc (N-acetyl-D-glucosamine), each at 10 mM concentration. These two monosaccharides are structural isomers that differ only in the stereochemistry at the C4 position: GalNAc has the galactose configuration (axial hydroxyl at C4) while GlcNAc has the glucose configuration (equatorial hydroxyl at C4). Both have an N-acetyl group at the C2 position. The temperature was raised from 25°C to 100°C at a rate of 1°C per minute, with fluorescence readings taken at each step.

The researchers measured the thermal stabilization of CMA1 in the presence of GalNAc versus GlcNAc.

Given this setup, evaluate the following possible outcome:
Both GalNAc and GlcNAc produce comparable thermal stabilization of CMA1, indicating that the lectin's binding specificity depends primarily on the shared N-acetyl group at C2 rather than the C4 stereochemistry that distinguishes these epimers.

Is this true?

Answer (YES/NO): NO